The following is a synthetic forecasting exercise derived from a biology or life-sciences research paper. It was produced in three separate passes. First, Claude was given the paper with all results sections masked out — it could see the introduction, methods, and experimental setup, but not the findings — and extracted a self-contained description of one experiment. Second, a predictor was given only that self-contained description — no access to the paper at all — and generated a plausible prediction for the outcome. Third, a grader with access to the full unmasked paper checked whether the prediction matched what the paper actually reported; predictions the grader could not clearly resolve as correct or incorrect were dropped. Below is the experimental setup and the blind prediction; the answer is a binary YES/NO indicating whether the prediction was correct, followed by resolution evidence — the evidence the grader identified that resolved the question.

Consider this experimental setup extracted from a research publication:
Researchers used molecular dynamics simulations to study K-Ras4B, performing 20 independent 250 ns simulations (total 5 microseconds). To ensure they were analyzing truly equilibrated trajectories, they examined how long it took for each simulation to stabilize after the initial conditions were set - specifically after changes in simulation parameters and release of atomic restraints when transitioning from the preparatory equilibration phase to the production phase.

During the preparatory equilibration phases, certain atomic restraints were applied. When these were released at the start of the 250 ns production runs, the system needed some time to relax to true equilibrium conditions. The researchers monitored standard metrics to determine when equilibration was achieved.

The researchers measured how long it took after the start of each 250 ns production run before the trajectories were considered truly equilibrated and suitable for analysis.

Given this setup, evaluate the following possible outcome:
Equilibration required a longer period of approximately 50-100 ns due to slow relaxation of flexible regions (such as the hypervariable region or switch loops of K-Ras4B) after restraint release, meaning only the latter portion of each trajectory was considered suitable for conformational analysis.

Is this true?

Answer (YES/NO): NO